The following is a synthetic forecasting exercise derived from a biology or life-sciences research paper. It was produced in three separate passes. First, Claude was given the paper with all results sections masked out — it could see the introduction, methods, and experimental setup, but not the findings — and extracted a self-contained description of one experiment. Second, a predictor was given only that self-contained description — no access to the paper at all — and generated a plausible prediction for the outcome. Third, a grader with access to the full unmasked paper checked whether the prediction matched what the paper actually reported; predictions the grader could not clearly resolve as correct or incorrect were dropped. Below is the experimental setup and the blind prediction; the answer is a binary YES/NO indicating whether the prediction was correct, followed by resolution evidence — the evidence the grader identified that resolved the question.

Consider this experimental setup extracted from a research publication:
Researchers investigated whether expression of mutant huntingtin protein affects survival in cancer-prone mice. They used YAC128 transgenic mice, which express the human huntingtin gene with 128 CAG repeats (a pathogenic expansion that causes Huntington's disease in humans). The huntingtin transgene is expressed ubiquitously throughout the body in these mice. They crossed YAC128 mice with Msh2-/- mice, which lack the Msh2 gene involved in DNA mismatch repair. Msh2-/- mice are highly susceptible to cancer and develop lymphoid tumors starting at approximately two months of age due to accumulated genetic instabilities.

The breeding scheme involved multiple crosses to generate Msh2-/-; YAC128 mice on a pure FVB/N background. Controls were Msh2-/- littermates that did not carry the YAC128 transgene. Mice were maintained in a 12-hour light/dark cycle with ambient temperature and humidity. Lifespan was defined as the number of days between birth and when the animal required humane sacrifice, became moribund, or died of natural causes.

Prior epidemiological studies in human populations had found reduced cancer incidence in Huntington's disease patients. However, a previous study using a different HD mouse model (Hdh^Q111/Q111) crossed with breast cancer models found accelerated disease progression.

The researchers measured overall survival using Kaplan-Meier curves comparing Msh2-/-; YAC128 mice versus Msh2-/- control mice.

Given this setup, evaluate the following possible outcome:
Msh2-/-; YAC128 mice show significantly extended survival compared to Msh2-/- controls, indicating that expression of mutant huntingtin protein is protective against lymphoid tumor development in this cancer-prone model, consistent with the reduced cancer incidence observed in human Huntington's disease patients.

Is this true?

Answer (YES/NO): NO